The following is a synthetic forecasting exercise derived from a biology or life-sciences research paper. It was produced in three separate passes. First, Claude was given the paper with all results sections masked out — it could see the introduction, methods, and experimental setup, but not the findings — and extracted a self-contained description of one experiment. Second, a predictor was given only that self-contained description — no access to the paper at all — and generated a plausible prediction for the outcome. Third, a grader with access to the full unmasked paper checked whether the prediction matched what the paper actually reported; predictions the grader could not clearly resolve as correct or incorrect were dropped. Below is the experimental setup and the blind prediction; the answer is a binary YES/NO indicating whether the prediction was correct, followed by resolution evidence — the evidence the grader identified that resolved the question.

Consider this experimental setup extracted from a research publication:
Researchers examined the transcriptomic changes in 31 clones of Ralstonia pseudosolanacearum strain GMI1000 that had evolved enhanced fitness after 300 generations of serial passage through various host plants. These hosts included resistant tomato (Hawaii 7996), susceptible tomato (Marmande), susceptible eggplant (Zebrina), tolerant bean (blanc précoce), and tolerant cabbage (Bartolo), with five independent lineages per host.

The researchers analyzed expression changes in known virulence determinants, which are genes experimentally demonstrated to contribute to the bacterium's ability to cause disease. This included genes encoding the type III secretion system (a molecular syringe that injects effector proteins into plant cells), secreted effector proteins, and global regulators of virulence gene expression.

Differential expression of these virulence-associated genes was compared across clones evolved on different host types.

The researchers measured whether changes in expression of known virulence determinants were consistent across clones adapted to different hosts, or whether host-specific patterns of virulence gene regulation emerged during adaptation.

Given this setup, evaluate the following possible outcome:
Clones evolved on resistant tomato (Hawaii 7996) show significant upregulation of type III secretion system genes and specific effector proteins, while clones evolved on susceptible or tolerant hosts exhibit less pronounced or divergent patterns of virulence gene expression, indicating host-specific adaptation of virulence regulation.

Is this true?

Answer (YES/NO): NO